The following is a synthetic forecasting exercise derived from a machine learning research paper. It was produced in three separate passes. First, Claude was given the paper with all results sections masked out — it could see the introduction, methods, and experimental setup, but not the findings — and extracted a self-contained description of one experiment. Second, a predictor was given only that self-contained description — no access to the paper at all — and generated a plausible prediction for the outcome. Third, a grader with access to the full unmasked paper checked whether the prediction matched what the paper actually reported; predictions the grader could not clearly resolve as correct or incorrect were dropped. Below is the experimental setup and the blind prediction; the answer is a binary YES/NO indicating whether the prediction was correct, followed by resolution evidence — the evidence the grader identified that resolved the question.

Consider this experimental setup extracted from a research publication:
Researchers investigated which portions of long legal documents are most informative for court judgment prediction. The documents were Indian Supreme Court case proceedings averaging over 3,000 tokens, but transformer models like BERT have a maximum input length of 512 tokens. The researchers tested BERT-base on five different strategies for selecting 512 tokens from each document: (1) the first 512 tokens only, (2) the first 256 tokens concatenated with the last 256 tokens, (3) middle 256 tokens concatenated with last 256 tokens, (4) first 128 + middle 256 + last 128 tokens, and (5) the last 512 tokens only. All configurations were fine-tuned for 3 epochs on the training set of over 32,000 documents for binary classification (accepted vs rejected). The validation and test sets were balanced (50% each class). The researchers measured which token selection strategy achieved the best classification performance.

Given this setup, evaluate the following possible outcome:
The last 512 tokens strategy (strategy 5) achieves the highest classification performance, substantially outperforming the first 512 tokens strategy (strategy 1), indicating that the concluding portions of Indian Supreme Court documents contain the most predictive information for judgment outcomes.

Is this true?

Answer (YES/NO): YES